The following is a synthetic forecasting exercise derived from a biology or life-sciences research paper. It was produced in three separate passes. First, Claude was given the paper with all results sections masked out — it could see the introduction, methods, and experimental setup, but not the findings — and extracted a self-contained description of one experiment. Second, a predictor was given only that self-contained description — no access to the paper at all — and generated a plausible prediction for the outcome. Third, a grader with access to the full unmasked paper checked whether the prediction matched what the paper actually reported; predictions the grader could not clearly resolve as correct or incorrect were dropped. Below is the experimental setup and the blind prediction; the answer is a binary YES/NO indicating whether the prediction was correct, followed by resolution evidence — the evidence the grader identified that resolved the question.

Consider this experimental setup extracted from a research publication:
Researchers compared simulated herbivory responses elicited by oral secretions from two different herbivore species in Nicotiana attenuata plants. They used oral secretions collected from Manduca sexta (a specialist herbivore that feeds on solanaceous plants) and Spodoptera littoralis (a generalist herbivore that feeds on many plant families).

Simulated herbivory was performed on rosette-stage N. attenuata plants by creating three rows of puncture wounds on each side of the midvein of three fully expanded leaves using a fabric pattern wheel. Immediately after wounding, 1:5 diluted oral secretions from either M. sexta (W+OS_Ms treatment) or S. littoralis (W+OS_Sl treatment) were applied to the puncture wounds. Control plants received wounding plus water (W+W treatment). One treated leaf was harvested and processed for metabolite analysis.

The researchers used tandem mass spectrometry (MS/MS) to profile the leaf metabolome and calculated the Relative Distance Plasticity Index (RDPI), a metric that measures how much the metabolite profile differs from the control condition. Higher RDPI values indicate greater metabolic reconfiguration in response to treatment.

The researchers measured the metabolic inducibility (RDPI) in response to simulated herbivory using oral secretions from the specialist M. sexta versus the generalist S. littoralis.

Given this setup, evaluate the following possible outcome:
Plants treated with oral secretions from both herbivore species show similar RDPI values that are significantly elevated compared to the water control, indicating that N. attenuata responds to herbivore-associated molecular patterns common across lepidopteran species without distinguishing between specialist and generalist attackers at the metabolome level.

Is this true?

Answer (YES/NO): NO